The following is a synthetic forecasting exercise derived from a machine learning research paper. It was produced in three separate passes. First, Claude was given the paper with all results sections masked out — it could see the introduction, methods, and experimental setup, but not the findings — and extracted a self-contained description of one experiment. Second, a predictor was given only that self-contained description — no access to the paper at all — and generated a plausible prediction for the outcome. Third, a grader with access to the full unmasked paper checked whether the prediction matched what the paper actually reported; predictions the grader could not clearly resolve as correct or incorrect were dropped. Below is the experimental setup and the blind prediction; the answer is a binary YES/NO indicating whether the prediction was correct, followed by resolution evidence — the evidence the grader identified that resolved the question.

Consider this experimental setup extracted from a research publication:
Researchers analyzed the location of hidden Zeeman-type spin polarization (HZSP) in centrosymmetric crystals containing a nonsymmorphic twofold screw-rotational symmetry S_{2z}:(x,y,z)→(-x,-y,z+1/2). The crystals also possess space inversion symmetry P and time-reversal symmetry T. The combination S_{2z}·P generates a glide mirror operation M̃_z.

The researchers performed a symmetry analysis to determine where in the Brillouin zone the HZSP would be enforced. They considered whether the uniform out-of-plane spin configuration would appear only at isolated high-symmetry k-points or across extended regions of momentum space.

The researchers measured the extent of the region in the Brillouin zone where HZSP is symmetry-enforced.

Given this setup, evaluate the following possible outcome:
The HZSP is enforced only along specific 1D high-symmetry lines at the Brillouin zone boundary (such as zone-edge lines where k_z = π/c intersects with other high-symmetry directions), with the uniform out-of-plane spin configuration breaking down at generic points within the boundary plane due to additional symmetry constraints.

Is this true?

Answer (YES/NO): NO